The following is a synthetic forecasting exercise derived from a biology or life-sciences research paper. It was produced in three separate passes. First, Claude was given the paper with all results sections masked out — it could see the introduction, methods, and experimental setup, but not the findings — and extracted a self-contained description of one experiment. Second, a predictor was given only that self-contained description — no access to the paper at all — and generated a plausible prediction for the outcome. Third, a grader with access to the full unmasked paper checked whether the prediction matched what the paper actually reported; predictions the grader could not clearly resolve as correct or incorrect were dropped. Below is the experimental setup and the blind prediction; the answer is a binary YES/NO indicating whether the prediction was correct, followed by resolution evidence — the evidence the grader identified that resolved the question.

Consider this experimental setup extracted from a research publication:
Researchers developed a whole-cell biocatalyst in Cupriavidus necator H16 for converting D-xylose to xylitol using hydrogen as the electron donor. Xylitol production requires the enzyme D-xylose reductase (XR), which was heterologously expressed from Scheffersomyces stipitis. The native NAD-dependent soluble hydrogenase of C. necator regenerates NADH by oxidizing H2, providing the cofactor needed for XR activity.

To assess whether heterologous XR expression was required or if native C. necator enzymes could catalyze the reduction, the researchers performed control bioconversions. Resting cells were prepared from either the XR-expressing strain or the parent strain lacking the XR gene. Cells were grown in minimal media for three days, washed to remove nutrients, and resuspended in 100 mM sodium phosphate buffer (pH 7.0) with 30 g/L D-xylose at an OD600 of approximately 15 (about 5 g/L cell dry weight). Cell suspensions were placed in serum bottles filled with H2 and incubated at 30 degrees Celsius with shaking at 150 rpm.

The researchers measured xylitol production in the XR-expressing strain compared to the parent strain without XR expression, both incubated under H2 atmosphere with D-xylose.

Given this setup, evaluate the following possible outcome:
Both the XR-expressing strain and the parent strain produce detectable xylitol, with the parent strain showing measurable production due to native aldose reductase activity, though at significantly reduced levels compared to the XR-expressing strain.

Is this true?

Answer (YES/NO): NO